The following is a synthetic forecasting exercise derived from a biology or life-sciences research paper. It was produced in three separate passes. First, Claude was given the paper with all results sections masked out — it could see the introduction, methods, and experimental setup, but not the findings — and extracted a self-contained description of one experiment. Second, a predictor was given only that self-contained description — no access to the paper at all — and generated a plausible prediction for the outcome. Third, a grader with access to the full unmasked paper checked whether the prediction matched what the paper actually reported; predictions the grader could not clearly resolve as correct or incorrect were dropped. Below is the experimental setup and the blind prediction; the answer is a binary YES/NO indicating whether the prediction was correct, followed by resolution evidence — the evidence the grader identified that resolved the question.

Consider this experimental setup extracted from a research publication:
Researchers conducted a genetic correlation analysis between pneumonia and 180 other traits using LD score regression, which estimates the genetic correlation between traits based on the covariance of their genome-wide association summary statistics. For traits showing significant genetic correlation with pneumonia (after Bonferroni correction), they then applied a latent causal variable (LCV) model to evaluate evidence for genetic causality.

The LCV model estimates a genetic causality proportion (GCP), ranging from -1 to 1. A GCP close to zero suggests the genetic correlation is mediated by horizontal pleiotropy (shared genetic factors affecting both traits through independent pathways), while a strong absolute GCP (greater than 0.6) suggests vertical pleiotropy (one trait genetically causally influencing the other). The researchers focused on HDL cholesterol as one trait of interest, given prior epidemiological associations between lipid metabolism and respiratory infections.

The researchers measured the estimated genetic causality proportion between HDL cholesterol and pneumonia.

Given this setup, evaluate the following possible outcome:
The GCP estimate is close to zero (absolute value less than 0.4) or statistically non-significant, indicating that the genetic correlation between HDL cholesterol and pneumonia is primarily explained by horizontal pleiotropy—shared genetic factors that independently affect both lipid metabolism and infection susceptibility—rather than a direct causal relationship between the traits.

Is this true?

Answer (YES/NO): NO